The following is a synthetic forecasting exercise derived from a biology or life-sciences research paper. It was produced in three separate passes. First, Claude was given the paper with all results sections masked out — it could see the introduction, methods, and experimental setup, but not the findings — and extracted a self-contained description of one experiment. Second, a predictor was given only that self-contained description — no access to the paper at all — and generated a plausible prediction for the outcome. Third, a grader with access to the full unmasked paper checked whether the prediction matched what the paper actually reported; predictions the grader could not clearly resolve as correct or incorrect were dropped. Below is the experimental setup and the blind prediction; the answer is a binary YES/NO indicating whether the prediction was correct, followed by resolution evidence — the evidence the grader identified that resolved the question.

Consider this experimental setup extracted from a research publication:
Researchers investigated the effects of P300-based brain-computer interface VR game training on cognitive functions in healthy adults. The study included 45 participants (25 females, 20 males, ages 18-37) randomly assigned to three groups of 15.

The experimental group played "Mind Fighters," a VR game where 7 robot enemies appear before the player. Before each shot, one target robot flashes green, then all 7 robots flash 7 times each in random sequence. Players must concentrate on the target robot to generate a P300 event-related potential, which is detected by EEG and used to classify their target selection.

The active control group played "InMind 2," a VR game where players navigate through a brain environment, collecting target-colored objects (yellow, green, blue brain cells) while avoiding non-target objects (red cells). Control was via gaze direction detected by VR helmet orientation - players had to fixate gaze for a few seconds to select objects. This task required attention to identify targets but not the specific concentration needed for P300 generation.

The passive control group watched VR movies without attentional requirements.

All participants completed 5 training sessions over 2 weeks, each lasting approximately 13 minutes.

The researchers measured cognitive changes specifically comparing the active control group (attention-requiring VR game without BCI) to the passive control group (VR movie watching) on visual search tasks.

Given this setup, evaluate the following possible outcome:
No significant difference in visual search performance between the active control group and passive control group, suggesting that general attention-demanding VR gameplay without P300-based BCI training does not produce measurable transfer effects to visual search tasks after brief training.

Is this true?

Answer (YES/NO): YES